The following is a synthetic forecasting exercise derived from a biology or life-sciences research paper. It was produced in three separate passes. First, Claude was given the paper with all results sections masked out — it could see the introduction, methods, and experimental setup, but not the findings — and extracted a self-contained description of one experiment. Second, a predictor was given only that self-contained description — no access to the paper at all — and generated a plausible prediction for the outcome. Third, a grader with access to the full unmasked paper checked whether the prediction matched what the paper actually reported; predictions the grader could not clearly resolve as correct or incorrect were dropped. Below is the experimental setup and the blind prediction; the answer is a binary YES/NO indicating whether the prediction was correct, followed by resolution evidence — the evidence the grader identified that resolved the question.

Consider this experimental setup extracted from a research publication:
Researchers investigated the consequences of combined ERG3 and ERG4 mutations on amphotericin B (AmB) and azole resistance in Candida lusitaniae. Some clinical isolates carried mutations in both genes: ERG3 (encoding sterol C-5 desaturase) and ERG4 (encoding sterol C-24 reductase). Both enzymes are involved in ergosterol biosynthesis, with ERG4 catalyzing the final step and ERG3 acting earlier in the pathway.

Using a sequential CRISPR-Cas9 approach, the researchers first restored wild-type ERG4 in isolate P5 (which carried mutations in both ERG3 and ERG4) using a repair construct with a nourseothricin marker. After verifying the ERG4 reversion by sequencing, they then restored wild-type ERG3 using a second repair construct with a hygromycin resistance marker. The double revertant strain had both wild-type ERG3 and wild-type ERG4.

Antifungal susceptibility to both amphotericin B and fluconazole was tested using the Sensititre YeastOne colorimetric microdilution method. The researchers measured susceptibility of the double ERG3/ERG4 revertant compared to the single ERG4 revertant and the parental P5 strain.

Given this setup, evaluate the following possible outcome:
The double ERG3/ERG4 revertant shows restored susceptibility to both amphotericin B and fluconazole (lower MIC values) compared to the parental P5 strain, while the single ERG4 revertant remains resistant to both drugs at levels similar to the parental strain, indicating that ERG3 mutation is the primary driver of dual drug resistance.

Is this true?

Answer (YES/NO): NO